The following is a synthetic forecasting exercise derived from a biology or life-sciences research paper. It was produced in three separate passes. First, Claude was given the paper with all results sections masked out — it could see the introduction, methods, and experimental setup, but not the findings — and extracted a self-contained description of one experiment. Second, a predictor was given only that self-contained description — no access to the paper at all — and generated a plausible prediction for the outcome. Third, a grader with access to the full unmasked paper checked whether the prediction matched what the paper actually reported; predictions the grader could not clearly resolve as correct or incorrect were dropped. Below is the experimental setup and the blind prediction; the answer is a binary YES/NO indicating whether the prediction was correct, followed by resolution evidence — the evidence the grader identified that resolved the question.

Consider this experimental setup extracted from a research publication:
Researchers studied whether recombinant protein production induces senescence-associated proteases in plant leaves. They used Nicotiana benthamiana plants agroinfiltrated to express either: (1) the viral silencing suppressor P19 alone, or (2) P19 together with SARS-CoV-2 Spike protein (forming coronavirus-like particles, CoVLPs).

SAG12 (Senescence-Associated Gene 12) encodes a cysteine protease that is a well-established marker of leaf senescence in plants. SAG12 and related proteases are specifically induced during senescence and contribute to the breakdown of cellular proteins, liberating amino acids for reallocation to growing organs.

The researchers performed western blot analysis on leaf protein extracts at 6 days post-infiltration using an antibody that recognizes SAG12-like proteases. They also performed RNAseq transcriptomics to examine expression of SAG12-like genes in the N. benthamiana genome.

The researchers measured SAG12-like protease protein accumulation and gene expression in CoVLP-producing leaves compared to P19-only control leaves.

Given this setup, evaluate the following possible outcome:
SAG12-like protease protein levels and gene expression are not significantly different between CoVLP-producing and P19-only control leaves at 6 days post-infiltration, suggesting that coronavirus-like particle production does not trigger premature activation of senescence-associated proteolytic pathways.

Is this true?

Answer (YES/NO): NO